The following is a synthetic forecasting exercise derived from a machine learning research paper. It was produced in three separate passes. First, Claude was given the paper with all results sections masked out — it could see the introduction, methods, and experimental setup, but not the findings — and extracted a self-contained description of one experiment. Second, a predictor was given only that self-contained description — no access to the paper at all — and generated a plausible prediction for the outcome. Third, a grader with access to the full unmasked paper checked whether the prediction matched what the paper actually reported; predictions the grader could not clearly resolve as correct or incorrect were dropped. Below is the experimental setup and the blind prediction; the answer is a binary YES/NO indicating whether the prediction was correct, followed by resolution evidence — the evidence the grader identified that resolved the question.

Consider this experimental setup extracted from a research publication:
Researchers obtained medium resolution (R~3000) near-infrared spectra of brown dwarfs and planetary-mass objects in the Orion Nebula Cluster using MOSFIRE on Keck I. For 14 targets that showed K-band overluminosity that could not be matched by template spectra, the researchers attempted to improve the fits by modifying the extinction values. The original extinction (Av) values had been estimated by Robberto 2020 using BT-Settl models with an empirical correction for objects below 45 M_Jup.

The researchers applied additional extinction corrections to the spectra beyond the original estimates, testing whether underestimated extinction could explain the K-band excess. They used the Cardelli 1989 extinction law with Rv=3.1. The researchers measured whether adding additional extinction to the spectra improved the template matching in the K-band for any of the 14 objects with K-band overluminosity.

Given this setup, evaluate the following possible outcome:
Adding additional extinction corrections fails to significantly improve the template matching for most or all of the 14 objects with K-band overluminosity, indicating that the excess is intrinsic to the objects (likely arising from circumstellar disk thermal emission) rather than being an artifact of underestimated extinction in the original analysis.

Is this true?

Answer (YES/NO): NO